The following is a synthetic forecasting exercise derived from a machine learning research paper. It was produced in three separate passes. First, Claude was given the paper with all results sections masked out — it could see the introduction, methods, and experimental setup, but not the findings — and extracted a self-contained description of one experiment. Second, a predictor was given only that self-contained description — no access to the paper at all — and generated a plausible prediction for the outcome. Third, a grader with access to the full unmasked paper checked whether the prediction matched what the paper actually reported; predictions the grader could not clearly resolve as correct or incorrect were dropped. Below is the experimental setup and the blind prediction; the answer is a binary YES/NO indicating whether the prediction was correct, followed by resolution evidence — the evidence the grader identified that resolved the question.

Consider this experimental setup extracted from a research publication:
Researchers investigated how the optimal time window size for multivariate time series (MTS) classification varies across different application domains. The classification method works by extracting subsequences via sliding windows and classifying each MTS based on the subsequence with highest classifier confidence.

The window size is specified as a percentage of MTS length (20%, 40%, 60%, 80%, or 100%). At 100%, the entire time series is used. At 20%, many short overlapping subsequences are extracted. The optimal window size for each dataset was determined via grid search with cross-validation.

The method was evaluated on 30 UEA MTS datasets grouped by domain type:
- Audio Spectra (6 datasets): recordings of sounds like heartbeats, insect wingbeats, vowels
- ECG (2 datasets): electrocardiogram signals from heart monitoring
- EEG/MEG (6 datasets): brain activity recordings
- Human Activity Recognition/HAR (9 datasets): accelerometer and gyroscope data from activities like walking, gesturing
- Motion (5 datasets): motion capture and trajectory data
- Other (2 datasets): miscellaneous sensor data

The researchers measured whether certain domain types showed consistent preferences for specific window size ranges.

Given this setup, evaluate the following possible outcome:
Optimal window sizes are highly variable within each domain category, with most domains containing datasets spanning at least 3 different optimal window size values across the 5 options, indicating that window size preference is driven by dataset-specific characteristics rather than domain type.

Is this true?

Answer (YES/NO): NO